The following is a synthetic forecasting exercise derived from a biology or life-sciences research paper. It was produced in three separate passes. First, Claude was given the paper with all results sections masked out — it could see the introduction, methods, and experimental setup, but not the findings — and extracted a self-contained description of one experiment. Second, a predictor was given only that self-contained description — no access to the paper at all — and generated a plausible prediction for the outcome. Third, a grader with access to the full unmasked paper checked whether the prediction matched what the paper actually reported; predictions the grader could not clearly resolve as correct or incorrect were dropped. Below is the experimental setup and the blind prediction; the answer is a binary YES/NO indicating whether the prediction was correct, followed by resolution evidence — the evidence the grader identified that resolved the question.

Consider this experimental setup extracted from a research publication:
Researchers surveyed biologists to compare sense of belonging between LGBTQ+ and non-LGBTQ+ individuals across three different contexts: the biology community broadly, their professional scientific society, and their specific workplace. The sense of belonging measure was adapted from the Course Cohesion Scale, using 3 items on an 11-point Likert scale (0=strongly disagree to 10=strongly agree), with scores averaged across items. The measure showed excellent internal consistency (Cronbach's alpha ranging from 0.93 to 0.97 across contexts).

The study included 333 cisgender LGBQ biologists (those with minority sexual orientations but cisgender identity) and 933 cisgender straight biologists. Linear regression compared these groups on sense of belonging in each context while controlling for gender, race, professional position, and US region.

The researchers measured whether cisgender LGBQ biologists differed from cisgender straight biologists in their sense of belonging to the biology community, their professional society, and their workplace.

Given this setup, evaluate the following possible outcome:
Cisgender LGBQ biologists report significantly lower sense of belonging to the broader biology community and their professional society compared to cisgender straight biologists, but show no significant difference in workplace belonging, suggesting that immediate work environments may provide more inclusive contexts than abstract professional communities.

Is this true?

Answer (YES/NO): NO